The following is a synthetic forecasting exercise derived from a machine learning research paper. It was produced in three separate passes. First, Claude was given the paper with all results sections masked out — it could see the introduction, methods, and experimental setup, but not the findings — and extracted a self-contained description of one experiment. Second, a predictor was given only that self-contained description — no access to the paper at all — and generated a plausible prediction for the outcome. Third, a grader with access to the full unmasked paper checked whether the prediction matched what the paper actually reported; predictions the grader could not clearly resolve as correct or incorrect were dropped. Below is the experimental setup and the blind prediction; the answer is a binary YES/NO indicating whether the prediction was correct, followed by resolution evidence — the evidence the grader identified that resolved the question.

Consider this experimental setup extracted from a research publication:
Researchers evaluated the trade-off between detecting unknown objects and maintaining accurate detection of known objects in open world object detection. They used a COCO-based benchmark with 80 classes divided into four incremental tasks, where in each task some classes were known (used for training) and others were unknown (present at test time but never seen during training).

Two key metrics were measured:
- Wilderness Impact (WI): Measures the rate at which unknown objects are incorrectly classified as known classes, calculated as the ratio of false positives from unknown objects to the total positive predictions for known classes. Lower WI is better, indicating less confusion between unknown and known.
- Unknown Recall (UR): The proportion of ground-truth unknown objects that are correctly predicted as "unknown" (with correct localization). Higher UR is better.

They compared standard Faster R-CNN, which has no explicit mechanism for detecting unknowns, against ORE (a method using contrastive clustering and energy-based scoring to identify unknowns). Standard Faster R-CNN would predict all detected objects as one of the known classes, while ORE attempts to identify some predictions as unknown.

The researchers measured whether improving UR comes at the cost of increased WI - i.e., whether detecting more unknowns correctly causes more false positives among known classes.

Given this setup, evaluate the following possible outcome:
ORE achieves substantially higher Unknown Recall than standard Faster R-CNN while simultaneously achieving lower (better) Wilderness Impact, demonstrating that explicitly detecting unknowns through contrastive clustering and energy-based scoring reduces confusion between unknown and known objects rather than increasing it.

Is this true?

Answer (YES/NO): YES